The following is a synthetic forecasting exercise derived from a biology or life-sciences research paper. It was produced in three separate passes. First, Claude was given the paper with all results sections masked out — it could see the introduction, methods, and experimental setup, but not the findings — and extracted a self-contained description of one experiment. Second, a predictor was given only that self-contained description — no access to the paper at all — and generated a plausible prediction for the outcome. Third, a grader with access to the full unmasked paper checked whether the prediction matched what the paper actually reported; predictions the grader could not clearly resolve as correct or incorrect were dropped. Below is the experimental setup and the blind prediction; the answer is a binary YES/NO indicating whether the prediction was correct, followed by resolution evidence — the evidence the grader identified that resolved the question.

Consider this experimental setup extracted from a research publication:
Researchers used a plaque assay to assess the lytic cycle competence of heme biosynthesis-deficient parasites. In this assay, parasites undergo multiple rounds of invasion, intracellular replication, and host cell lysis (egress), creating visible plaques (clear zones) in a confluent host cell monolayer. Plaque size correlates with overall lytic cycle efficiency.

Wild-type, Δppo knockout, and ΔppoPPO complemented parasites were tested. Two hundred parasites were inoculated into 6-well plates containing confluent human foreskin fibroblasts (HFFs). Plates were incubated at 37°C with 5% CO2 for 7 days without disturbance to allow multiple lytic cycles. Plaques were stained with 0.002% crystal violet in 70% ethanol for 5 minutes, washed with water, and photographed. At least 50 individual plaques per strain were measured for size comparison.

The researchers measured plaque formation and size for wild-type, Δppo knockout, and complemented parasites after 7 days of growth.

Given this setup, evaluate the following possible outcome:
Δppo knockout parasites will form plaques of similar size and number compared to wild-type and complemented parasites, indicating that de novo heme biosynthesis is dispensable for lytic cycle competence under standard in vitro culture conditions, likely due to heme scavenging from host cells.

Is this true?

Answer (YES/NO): NO